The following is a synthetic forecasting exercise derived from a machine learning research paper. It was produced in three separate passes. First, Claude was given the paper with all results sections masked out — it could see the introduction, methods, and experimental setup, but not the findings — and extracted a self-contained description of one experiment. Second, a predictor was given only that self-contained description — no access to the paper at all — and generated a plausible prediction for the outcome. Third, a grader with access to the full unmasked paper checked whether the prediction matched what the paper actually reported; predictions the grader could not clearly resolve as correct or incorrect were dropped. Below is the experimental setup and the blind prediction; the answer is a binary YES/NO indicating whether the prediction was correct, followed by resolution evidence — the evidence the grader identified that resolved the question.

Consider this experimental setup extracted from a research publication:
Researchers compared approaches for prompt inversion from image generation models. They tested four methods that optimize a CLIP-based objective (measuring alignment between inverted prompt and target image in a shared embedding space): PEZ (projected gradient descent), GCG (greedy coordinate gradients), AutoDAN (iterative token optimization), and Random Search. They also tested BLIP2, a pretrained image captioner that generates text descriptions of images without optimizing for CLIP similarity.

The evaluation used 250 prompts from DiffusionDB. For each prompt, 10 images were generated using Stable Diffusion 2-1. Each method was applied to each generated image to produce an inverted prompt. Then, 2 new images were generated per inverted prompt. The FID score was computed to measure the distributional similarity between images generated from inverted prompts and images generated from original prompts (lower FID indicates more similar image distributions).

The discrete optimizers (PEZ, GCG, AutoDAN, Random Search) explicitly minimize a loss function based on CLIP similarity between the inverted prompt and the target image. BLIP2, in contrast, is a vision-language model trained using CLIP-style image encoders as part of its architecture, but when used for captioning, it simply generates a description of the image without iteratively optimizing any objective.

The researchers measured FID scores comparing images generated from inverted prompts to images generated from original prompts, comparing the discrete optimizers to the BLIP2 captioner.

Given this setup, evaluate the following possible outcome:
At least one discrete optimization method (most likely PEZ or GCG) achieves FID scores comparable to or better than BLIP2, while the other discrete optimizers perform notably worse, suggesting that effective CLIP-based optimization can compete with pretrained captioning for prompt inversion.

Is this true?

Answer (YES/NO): NO